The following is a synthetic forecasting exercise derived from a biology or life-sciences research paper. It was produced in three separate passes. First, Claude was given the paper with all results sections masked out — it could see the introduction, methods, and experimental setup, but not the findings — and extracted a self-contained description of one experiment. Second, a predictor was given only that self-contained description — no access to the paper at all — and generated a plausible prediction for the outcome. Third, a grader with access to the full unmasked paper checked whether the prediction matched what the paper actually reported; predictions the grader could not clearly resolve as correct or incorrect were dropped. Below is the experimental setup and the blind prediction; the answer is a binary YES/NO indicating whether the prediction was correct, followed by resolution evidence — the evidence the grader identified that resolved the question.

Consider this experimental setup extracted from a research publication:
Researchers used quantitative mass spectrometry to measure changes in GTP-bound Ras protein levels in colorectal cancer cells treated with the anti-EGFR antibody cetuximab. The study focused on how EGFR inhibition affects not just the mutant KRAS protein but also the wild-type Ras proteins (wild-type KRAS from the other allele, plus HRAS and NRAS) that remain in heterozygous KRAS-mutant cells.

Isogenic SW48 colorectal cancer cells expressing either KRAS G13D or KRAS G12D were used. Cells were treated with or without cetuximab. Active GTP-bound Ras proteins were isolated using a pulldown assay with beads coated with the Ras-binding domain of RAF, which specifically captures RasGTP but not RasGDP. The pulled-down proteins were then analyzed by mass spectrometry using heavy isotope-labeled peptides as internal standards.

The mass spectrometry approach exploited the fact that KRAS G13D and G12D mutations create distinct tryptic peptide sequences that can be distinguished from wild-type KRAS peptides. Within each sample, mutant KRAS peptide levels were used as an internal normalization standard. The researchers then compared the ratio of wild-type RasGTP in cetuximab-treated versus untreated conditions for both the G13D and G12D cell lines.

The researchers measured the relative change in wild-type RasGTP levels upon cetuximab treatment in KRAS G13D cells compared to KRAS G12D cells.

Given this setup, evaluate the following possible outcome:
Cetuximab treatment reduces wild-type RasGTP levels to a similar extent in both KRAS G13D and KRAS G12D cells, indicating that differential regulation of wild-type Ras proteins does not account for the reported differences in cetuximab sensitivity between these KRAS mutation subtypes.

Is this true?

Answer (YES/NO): NO